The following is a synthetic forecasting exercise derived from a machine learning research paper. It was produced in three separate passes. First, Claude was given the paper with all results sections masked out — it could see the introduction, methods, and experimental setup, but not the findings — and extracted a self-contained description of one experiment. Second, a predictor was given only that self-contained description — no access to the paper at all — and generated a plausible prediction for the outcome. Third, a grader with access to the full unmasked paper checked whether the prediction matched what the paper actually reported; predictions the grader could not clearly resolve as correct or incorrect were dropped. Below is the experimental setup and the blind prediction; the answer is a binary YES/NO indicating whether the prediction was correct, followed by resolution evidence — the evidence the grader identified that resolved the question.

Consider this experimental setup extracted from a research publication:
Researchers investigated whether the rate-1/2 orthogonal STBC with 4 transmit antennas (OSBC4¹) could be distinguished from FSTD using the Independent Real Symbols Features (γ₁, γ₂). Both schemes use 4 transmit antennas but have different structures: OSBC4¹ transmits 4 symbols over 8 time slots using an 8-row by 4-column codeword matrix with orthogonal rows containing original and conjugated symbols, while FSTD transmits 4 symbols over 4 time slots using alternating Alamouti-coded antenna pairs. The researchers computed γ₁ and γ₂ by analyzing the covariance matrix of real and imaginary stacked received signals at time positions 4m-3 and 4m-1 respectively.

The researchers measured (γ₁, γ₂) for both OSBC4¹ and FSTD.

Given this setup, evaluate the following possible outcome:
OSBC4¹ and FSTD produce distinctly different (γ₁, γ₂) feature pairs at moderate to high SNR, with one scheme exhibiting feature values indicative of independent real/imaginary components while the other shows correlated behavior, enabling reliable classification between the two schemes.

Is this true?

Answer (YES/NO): YES